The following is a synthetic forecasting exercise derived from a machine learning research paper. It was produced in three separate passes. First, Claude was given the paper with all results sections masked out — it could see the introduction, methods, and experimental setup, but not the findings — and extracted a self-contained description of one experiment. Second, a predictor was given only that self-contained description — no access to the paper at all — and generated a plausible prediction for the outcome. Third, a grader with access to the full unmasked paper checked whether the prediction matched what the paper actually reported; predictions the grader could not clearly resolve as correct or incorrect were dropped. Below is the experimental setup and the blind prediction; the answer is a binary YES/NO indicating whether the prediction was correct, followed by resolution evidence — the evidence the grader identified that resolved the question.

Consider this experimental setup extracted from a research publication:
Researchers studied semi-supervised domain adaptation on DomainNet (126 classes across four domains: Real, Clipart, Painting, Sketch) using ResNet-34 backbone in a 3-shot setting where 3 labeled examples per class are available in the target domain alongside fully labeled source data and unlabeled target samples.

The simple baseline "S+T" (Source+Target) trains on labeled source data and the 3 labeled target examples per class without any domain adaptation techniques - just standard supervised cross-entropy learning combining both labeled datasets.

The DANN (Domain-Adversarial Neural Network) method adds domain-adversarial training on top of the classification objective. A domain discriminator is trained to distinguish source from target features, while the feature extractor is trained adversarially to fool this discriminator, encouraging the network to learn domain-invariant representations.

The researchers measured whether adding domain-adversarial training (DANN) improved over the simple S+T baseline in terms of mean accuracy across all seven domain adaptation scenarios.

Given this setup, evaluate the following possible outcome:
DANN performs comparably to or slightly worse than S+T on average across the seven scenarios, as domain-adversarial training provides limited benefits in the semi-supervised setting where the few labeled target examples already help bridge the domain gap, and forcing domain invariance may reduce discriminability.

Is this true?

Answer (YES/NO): YES